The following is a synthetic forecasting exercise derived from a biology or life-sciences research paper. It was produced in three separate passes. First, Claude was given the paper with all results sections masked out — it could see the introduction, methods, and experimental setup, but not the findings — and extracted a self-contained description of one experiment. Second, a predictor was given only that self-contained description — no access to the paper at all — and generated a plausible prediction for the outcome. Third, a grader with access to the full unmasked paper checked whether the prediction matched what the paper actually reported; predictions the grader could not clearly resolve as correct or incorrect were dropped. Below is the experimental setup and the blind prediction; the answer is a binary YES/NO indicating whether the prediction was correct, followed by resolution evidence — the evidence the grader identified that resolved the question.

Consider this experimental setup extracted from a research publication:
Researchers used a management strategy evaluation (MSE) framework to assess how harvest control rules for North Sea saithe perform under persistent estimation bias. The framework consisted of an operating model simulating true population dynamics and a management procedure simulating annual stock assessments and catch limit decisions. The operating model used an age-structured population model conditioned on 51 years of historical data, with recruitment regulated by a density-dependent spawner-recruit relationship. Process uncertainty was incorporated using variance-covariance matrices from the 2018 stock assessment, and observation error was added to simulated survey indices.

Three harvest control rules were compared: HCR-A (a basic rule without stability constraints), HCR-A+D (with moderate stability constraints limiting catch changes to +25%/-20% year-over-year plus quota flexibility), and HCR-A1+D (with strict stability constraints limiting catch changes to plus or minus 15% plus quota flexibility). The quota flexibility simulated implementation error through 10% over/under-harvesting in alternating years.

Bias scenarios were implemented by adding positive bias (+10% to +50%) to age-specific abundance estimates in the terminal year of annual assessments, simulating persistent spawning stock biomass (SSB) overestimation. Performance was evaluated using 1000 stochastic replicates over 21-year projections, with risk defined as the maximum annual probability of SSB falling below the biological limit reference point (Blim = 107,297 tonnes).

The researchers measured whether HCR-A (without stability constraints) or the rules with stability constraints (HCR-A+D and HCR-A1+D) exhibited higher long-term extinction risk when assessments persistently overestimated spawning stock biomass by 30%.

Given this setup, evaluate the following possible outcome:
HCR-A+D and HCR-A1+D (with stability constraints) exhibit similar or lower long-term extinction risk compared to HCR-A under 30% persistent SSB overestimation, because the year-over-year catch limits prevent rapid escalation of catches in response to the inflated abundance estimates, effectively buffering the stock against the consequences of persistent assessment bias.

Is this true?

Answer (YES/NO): NO